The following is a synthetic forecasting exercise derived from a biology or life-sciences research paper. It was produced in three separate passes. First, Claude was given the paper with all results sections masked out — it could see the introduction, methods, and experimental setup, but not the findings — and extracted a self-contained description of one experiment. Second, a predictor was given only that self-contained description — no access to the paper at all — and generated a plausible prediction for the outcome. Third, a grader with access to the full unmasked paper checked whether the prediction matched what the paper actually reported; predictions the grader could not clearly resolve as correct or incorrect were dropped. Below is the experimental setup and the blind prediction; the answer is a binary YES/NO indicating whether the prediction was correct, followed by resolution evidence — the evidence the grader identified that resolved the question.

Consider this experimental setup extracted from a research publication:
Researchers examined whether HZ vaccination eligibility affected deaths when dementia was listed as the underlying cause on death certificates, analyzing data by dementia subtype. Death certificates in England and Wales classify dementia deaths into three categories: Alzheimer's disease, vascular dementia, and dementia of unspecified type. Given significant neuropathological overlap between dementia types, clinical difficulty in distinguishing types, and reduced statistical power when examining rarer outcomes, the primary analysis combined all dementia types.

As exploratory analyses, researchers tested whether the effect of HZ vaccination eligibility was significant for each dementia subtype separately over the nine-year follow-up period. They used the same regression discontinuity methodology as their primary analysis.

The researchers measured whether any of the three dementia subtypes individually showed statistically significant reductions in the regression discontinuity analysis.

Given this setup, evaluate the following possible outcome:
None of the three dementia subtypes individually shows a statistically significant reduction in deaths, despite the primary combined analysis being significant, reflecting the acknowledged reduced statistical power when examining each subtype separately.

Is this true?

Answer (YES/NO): YES